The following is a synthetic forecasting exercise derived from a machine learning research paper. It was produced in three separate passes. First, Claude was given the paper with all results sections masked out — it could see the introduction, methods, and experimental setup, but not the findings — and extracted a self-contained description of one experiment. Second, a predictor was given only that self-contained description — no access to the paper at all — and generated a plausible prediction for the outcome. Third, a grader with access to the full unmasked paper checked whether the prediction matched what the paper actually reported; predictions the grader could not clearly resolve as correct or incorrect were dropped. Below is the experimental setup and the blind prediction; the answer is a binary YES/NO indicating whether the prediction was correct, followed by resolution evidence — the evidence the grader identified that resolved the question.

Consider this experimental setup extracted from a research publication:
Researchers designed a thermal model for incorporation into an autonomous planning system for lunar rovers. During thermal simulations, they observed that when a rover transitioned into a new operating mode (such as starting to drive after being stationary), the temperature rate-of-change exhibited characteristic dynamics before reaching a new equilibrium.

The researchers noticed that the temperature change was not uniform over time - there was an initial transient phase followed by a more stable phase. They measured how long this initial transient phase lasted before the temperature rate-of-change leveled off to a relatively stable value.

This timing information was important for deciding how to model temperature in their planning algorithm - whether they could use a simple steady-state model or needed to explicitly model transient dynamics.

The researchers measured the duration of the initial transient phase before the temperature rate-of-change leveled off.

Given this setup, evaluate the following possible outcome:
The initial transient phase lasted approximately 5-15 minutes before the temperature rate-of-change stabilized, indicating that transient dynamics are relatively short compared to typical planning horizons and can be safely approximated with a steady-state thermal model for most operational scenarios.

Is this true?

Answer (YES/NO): NO